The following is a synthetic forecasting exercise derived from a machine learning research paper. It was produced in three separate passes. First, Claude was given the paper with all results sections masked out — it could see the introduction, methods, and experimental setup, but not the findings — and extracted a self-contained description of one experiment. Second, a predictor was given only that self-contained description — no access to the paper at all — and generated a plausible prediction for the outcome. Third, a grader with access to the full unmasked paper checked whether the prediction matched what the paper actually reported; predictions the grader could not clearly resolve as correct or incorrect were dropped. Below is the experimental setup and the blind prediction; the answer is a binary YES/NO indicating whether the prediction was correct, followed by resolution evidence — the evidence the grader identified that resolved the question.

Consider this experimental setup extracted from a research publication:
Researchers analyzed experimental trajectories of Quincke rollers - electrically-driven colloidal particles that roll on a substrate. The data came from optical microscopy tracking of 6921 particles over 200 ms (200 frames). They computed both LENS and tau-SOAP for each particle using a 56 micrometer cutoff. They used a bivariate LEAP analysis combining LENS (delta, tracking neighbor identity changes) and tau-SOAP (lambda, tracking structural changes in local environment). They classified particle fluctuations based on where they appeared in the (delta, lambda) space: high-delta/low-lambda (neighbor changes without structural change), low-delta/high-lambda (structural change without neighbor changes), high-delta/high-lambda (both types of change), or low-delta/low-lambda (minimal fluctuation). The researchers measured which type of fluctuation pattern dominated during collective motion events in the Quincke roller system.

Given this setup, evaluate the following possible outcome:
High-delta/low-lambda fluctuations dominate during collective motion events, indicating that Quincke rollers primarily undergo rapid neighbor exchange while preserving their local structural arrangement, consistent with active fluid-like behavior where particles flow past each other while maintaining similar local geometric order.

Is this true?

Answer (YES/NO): NO